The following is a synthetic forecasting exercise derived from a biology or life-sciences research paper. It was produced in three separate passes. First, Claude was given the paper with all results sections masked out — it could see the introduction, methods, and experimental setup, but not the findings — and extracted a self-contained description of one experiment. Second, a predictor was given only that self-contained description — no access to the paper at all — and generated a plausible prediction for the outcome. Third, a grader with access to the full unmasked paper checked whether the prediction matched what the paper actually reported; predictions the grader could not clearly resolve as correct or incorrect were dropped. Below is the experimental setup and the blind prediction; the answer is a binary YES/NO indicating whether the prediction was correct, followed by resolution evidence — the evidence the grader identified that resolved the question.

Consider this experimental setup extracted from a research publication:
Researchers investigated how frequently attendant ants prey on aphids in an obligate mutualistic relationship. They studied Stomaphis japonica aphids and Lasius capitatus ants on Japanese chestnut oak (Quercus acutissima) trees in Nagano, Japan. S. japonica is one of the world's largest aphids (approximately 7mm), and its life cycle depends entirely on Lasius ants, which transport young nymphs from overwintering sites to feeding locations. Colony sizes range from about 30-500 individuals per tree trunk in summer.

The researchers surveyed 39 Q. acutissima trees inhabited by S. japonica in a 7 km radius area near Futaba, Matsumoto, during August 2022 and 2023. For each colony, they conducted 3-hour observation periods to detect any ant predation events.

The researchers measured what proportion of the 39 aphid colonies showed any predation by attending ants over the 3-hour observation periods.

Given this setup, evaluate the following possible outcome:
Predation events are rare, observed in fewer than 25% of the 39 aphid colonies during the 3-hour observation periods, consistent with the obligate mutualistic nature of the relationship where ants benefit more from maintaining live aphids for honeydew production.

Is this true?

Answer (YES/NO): YES